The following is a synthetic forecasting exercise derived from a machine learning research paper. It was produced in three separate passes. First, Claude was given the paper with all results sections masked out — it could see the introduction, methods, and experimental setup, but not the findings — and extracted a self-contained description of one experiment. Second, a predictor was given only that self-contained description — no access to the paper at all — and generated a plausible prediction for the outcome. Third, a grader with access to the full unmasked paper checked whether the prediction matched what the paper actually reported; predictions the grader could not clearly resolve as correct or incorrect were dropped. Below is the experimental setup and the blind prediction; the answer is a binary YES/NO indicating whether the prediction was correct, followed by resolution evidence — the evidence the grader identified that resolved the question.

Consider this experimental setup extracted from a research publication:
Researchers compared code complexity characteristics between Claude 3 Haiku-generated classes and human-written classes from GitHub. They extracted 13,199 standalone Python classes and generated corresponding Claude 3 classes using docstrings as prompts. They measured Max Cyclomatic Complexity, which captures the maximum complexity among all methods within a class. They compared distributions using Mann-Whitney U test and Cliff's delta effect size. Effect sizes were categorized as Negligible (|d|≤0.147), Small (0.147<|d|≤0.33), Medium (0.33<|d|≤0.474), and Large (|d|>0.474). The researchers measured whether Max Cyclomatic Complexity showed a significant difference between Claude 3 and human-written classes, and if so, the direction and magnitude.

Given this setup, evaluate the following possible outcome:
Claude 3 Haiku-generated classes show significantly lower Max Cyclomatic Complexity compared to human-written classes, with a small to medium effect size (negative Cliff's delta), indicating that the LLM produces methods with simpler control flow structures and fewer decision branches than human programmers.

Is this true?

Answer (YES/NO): YES